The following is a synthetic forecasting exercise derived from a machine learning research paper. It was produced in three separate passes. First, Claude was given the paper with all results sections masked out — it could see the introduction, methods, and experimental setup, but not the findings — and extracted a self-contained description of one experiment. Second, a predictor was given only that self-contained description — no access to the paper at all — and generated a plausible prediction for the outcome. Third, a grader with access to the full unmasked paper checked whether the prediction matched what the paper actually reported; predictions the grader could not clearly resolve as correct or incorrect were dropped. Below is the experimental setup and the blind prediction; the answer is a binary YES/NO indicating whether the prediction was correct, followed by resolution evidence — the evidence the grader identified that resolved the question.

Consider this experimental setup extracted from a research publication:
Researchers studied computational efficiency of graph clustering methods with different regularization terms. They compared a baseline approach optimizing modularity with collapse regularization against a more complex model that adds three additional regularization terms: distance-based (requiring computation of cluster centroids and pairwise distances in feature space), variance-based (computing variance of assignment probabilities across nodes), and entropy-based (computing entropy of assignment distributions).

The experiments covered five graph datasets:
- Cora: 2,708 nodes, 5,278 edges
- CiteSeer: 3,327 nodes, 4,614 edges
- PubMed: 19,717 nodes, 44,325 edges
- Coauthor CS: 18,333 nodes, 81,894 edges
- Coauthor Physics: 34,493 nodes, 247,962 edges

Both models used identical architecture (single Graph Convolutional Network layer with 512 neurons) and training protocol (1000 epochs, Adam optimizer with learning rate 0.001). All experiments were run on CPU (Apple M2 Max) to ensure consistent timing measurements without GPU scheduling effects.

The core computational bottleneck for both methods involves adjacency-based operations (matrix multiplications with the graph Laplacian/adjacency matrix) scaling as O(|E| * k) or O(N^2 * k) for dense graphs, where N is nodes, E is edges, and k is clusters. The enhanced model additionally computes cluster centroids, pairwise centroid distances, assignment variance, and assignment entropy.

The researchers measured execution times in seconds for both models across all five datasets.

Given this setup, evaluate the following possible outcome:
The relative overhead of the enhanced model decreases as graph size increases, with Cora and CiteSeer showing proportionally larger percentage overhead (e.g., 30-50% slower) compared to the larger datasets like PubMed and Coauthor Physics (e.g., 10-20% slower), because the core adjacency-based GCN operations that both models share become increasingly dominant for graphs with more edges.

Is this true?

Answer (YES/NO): NO